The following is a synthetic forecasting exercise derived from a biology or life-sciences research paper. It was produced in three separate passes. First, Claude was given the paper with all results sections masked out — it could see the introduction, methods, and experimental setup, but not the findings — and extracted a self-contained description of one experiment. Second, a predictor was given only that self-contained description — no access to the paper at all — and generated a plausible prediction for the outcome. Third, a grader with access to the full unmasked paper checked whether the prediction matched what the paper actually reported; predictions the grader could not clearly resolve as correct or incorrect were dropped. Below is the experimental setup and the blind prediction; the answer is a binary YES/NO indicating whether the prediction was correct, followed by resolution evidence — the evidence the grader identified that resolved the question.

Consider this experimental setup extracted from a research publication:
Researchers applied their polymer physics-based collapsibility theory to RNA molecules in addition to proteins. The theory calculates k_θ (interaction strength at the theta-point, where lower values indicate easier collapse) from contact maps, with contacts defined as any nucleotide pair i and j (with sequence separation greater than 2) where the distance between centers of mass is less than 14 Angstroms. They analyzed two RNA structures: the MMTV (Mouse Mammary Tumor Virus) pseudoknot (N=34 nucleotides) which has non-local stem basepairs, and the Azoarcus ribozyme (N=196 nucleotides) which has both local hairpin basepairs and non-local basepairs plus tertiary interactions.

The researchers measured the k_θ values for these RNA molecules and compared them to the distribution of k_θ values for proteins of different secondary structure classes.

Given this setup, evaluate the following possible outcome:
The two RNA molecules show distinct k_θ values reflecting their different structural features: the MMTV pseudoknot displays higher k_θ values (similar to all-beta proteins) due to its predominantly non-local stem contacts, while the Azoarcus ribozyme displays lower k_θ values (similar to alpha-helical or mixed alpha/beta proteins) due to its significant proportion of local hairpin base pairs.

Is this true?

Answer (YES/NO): NO